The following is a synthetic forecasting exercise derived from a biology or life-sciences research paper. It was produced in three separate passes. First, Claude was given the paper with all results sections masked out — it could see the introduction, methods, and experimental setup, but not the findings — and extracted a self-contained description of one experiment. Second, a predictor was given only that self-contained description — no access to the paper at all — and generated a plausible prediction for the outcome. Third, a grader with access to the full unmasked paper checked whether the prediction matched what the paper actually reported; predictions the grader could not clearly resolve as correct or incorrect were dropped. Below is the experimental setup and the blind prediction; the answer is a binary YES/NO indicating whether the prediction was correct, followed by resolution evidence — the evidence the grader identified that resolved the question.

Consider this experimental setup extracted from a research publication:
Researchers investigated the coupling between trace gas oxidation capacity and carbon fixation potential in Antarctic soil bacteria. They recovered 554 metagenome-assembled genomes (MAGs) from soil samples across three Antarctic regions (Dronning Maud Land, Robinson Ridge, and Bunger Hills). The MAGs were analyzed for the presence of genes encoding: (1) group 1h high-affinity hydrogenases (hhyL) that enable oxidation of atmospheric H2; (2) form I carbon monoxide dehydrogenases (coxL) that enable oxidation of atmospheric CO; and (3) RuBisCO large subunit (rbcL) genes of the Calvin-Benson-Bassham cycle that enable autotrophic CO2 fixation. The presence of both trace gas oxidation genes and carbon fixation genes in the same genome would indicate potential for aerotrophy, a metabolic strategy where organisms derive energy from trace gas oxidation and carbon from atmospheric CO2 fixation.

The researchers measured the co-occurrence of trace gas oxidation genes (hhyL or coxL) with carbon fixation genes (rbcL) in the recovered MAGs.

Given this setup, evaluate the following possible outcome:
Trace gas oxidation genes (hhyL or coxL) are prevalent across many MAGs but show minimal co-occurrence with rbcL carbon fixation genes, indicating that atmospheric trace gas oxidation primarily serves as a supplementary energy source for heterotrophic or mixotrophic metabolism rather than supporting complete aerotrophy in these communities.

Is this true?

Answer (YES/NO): YES